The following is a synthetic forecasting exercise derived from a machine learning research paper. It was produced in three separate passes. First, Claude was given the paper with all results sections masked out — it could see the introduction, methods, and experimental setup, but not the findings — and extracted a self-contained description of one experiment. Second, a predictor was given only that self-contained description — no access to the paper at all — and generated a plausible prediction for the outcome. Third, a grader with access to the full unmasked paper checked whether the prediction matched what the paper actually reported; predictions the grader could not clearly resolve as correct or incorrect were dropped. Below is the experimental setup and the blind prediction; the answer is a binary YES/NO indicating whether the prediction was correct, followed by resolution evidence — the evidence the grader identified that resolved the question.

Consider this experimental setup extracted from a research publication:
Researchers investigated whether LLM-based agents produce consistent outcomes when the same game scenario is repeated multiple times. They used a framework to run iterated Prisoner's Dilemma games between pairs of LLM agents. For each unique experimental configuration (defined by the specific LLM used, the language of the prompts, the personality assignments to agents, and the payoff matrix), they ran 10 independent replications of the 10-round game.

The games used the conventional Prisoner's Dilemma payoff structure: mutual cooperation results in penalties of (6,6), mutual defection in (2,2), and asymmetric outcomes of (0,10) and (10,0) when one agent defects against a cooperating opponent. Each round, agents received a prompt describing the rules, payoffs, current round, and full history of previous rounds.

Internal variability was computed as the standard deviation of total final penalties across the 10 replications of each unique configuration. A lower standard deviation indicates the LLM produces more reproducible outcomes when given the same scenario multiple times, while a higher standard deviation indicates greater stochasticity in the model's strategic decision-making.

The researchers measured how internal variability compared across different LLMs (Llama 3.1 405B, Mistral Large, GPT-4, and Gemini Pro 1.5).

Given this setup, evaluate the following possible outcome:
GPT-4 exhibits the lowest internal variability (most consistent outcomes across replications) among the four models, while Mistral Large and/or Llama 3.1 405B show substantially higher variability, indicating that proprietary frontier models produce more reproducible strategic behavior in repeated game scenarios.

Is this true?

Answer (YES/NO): NO